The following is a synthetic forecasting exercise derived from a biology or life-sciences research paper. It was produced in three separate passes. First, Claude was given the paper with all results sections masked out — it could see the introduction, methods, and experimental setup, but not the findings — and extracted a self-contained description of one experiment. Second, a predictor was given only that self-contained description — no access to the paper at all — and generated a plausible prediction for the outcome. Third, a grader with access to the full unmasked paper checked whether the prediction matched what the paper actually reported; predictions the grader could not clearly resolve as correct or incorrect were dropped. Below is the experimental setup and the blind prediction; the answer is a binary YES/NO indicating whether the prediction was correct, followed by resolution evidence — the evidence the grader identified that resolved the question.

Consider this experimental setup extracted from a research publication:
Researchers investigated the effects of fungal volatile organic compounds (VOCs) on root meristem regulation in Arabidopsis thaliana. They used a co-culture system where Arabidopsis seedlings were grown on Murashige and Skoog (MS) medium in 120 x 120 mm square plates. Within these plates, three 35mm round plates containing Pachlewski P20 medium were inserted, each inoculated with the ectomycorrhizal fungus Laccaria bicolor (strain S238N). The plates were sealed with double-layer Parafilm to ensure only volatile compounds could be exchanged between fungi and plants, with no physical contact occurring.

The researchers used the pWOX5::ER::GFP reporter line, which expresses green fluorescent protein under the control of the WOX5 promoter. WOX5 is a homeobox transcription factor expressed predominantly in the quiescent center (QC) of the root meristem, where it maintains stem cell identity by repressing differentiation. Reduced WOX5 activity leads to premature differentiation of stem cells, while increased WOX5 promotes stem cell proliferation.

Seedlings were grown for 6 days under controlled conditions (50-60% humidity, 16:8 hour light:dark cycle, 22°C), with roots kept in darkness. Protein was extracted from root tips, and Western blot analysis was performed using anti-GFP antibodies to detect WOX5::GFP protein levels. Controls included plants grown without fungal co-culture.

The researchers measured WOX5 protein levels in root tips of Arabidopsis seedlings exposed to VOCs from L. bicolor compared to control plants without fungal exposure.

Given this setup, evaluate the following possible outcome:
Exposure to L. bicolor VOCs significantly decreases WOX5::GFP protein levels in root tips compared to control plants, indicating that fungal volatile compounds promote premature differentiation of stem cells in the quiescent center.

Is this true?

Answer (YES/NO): NO